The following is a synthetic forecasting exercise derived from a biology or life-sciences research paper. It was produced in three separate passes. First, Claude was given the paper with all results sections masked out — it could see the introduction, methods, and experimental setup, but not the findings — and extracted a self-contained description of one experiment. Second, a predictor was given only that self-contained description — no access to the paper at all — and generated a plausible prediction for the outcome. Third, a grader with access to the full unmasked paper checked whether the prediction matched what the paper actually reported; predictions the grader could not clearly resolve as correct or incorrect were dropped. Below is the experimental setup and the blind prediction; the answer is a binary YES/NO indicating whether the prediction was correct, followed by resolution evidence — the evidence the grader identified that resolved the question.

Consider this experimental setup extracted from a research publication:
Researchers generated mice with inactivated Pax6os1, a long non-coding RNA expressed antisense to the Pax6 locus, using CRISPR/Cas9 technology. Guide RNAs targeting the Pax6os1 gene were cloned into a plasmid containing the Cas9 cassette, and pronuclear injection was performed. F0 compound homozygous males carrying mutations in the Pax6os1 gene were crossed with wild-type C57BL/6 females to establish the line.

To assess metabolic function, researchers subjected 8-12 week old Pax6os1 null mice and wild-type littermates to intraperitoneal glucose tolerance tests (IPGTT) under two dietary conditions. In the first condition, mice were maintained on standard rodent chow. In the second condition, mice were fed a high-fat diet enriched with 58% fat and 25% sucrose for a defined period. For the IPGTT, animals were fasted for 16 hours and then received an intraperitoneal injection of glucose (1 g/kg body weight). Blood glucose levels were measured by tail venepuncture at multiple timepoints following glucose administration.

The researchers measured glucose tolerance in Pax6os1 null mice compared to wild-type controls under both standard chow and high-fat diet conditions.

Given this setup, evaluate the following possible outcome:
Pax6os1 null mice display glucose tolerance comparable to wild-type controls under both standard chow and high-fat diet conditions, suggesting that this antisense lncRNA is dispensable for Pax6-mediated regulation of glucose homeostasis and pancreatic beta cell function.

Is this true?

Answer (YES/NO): NO